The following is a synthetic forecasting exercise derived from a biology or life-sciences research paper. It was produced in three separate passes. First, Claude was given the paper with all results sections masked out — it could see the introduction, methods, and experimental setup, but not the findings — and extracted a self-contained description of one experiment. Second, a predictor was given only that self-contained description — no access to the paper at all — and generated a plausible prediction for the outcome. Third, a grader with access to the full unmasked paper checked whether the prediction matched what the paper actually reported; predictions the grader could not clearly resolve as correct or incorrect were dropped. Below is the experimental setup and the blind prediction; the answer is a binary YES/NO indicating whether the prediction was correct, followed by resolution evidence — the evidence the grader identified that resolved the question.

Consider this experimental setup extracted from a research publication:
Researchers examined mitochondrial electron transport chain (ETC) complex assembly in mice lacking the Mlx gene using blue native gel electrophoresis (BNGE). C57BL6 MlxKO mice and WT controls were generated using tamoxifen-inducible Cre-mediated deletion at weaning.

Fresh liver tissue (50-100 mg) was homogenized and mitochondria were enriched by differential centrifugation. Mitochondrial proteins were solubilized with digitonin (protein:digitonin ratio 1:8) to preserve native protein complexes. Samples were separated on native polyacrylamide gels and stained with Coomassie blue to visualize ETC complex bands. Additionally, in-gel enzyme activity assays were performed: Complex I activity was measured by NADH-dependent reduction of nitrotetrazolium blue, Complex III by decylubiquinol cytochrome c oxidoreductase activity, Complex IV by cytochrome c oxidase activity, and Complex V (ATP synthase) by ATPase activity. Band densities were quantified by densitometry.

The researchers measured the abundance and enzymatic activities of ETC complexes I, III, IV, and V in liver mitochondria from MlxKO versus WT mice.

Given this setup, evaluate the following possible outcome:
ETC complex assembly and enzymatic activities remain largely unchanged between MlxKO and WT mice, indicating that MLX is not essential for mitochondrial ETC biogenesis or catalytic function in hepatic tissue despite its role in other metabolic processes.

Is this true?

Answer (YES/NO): NO